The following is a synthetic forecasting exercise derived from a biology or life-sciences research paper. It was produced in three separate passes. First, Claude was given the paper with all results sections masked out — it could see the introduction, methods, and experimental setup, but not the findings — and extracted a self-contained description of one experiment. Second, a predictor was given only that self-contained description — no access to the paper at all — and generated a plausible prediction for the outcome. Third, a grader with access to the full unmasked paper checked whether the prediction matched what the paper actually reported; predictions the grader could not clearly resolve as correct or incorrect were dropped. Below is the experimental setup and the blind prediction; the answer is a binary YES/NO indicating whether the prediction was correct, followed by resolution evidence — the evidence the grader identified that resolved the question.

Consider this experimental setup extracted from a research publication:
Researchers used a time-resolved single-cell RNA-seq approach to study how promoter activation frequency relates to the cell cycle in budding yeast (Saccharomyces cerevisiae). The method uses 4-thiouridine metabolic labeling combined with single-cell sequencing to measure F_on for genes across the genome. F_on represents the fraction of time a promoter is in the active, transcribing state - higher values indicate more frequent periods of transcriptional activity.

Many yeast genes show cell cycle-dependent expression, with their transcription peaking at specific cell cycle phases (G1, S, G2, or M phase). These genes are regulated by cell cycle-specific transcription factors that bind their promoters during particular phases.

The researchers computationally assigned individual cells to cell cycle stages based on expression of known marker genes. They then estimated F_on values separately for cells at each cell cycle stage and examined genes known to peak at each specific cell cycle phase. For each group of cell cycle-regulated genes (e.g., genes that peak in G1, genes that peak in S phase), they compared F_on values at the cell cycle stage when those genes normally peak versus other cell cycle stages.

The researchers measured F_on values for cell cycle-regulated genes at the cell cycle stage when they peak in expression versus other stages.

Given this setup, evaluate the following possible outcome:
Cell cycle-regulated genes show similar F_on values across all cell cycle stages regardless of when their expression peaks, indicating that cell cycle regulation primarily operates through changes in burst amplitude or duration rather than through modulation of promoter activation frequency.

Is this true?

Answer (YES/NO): NO